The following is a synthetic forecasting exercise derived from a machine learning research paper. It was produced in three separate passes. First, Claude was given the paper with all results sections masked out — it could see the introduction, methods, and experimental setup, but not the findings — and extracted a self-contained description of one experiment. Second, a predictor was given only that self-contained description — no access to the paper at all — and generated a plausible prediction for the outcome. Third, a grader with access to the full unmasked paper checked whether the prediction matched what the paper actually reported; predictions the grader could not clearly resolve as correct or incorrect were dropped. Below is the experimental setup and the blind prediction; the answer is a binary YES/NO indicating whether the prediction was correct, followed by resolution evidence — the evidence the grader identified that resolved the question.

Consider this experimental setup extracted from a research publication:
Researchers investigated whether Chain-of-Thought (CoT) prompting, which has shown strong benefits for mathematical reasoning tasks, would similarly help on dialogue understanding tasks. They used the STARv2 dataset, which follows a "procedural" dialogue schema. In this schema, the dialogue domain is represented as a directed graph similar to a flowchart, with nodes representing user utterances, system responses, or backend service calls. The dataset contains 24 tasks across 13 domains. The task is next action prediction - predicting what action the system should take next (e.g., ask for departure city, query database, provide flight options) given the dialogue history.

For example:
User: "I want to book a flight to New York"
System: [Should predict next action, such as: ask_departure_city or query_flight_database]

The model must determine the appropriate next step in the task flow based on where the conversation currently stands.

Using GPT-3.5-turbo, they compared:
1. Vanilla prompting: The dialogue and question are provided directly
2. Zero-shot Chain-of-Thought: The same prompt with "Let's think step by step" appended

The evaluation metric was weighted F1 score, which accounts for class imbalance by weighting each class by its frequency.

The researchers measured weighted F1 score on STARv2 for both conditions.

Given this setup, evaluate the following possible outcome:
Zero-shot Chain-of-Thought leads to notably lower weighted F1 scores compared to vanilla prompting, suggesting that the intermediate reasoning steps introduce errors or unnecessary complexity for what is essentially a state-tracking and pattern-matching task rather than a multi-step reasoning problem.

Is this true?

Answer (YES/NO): NO